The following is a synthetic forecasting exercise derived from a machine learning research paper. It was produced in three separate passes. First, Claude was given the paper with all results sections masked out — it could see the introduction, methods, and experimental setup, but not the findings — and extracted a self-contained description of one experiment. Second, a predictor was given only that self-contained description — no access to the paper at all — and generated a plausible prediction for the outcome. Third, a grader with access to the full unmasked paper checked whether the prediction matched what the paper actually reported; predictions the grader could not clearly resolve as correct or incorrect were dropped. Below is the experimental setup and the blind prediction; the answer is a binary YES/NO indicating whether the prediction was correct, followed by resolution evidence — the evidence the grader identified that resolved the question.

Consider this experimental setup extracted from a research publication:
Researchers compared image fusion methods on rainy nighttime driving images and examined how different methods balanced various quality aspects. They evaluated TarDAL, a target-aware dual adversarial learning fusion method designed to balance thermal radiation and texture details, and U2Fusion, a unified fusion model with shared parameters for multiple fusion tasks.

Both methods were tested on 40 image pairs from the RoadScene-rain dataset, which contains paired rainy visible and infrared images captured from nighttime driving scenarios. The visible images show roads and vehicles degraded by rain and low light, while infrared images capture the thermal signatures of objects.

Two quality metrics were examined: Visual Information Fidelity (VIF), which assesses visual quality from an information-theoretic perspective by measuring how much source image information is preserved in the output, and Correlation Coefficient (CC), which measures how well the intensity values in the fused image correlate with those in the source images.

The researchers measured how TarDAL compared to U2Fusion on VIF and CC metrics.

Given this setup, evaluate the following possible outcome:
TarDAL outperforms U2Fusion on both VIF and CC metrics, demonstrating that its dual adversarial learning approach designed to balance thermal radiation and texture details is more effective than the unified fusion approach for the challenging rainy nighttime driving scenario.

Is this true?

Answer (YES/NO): NO